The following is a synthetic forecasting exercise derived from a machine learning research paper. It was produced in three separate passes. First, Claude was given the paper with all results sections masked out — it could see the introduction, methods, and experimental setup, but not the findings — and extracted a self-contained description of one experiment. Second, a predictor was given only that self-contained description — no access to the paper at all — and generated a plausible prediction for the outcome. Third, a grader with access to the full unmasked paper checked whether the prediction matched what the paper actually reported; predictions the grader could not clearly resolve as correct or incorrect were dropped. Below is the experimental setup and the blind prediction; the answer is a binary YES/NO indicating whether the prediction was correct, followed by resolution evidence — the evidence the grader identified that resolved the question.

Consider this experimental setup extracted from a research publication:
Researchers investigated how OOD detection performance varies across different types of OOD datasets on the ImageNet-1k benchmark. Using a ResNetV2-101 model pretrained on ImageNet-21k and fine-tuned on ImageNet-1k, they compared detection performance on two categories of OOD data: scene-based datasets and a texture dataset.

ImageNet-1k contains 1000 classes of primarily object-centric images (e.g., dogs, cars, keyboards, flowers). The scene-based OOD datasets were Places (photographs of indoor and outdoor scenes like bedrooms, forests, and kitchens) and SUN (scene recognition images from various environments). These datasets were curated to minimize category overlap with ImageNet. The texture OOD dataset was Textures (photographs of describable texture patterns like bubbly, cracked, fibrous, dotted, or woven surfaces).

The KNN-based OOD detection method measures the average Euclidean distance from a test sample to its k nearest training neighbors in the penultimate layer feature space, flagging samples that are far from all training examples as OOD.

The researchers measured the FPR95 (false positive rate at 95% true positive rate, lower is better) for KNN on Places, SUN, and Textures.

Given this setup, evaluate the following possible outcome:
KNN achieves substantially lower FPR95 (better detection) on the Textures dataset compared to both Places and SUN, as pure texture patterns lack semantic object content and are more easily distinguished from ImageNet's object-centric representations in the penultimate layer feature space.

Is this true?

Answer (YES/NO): YES